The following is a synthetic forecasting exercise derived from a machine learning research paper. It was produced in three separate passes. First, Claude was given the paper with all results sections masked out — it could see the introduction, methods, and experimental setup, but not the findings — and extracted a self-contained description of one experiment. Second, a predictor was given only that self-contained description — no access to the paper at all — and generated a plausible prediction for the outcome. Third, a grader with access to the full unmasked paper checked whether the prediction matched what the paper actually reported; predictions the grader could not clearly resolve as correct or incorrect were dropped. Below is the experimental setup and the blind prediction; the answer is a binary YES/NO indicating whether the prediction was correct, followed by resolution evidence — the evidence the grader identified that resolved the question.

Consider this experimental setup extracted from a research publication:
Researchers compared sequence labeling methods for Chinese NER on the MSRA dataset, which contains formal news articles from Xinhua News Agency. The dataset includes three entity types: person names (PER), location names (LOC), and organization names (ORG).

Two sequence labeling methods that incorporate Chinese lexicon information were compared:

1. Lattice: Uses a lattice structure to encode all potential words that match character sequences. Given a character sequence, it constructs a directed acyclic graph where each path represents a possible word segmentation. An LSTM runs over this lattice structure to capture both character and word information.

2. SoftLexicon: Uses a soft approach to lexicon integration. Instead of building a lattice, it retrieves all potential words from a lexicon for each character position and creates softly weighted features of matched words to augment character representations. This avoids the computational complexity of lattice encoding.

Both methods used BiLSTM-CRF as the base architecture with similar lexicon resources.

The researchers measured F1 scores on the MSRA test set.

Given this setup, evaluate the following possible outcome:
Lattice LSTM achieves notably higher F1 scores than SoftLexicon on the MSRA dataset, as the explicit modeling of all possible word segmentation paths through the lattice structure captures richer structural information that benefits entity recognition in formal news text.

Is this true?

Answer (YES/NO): NO